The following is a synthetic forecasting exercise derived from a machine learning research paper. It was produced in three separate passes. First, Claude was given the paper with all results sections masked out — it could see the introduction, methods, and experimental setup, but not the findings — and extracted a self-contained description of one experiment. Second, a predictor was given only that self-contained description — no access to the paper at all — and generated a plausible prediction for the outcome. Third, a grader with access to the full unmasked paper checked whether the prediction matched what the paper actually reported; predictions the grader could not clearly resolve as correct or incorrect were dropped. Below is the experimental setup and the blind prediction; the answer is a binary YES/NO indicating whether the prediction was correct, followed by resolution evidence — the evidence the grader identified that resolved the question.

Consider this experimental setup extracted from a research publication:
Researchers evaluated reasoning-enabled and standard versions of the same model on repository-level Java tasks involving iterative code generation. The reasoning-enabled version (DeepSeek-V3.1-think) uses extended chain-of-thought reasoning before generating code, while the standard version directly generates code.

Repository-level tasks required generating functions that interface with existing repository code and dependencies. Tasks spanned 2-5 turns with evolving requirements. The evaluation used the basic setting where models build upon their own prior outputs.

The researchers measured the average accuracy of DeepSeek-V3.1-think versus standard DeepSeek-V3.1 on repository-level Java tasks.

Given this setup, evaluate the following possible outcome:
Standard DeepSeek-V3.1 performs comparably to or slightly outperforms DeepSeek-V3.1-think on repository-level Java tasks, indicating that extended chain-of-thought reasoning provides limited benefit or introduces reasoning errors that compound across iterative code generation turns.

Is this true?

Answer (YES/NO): YES